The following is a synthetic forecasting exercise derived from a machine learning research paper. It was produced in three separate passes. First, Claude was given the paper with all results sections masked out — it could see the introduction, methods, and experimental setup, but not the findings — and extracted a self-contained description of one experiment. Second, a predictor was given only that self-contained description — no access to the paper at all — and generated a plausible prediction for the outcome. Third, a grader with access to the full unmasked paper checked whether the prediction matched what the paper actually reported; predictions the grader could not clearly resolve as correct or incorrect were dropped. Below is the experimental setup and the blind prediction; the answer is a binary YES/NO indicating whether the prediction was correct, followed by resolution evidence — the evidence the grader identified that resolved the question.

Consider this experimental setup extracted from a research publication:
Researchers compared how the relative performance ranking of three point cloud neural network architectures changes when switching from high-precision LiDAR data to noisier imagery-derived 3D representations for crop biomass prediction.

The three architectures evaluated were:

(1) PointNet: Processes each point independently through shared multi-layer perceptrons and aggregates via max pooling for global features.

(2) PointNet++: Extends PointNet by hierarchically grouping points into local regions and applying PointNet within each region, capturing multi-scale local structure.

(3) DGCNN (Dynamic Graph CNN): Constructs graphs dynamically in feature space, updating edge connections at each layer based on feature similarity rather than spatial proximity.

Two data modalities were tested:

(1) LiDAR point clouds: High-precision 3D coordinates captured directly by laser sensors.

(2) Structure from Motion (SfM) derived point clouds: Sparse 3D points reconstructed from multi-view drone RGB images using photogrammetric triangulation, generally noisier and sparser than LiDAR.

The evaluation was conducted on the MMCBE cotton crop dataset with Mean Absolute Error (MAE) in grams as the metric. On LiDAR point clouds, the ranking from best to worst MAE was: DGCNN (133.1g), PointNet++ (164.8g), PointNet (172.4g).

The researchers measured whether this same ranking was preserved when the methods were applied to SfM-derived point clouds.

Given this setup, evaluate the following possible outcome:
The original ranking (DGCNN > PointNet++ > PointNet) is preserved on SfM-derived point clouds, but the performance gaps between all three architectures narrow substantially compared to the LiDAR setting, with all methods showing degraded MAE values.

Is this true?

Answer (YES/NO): NO